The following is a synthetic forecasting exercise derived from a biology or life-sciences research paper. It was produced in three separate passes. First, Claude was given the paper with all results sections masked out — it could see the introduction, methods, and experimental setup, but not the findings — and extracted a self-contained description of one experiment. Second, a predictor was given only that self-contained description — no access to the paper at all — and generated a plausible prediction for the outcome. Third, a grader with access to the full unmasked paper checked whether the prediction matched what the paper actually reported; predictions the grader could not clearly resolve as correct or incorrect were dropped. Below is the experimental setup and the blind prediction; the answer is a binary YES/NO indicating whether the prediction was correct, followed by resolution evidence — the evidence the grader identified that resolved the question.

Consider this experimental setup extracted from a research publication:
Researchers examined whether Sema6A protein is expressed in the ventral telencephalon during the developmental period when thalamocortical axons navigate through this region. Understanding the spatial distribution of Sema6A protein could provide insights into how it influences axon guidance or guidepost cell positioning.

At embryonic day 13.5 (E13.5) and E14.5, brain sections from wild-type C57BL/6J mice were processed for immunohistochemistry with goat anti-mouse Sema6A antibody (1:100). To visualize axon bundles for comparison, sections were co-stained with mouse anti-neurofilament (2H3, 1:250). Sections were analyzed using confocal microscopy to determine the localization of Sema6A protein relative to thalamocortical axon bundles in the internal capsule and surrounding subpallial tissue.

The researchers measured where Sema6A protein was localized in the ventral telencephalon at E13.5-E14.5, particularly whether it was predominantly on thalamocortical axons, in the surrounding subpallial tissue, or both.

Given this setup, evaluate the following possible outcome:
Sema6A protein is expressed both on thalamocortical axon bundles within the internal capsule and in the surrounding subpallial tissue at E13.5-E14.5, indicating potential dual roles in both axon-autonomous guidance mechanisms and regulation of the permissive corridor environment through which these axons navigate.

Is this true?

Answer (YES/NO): YES